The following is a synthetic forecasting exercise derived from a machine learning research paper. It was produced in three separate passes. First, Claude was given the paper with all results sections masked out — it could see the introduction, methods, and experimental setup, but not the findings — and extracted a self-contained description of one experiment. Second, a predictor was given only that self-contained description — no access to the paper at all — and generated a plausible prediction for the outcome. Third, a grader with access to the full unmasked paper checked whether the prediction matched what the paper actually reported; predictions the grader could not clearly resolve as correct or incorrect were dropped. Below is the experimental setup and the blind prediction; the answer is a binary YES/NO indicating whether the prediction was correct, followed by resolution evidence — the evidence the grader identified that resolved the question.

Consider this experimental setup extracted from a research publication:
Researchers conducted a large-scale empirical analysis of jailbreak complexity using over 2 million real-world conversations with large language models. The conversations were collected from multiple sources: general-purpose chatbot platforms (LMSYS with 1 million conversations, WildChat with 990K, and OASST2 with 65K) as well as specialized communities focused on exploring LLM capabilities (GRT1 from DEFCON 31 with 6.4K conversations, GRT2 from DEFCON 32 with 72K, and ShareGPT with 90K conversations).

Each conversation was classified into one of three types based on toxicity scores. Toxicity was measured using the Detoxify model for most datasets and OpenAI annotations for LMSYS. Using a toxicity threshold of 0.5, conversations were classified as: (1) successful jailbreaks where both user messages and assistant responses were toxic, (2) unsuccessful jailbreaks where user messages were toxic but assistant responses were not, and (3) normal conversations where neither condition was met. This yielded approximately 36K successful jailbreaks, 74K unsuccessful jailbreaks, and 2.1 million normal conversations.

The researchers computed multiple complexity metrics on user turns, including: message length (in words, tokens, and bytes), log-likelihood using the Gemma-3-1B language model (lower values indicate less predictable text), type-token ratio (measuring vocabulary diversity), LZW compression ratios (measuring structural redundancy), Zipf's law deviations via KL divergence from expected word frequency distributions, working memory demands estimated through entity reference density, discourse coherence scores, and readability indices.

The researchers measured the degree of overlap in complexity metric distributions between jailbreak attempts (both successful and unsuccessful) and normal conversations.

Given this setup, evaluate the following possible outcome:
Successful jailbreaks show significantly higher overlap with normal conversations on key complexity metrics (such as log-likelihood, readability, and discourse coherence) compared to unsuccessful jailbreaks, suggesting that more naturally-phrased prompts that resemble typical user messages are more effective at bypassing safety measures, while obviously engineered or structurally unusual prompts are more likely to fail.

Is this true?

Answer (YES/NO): NO